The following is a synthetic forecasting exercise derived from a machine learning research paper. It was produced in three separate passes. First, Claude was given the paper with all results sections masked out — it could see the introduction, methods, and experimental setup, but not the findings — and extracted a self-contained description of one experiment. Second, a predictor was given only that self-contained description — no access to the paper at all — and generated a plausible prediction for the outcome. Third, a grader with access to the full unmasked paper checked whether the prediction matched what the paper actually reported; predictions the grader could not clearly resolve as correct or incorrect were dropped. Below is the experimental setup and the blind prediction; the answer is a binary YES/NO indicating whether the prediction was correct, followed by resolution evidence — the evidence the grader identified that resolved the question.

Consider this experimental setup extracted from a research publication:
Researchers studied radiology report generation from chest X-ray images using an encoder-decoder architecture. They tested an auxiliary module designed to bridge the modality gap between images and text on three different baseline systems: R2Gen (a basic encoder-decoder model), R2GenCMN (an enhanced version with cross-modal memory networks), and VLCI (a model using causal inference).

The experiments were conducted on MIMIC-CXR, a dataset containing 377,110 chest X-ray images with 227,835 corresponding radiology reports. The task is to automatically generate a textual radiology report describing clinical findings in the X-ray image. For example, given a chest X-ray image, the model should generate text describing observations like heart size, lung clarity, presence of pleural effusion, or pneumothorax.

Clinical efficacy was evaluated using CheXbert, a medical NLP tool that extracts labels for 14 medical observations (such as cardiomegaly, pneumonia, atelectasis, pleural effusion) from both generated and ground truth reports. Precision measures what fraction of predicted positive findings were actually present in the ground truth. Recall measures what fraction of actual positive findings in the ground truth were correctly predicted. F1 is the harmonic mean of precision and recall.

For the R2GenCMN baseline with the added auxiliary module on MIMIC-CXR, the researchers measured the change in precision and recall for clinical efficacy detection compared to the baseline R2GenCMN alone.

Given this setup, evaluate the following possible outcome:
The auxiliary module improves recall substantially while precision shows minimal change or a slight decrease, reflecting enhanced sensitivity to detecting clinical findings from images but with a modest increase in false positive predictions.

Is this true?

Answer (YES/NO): YES